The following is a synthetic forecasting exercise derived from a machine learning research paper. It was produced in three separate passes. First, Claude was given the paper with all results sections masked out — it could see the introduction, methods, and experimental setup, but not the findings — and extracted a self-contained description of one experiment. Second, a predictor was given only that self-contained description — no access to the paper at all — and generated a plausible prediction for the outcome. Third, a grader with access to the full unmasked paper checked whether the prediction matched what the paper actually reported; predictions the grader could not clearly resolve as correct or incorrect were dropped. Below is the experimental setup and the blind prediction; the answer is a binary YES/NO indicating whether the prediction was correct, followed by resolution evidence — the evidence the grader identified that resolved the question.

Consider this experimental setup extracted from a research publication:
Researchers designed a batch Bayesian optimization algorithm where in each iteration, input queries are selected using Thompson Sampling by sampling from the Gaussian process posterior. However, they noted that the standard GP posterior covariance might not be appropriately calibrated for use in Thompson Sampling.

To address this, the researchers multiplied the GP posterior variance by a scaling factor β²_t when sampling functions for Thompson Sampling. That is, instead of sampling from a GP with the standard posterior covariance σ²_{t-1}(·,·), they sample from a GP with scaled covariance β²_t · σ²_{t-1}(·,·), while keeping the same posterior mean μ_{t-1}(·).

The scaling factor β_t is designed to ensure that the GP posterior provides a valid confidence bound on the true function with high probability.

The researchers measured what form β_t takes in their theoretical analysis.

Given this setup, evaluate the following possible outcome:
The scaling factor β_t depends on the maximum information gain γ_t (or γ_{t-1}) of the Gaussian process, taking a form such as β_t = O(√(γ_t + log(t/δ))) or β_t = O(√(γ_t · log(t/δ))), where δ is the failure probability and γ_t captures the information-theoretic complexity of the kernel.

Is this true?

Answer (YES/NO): NO